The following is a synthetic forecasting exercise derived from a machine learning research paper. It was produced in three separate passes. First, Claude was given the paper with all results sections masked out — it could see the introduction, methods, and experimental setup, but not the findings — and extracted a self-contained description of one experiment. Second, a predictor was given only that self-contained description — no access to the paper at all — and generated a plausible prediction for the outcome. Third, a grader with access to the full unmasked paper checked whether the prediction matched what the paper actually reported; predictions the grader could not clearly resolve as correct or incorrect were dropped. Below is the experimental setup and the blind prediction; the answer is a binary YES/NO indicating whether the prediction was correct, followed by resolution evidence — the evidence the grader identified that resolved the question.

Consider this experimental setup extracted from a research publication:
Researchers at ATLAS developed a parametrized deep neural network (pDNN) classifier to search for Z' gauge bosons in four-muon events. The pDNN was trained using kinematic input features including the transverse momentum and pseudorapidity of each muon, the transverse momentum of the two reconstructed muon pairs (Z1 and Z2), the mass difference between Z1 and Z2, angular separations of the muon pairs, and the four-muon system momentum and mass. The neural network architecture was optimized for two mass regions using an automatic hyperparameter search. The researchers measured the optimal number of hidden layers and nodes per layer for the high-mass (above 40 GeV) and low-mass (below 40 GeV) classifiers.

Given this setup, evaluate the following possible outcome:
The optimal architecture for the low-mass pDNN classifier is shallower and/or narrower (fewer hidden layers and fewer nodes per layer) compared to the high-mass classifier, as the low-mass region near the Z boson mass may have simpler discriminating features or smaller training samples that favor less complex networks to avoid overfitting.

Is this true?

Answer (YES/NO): YES